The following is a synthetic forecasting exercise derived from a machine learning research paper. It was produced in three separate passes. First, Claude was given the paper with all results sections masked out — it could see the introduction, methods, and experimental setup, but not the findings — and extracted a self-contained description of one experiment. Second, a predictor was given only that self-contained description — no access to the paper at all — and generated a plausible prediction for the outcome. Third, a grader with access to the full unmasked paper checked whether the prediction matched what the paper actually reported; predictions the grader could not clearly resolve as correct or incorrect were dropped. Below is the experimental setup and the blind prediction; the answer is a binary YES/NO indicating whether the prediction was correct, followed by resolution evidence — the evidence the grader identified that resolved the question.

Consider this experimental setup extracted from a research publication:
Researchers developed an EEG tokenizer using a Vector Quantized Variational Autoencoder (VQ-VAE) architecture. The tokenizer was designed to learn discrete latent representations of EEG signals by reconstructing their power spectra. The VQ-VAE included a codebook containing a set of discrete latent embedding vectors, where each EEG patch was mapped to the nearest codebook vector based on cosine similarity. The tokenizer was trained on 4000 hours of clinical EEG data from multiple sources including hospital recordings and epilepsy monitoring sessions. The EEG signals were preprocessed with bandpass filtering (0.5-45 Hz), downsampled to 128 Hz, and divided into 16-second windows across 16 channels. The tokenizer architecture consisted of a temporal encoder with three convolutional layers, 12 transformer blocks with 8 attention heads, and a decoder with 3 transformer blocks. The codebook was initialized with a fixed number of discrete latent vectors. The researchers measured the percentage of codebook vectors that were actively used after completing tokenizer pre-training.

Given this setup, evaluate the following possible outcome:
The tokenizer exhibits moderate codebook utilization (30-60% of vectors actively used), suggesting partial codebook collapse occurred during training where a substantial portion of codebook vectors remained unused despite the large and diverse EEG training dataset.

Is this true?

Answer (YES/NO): NO